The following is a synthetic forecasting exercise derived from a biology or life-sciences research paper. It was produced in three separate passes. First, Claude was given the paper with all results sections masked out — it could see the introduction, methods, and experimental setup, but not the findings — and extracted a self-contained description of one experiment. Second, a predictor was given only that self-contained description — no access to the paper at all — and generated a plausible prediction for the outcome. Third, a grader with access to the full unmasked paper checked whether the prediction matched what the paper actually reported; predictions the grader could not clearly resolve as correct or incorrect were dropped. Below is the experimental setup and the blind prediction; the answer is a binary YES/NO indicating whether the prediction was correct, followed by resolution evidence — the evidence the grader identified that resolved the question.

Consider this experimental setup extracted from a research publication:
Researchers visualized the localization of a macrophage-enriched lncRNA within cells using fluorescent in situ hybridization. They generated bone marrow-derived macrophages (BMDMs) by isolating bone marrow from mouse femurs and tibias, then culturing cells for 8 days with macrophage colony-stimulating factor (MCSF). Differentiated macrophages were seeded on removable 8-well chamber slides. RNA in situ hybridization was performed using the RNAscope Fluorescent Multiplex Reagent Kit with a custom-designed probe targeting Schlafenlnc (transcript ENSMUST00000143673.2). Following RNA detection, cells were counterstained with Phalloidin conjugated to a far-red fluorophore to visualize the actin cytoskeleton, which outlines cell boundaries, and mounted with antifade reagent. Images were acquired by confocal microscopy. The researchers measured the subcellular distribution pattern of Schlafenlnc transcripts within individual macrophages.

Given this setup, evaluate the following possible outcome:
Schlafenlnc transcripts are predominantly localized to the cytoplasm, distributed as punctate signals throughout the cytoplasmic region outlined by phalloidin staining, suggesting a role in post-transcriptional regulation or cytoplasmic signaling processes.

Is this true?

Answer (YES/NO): NO